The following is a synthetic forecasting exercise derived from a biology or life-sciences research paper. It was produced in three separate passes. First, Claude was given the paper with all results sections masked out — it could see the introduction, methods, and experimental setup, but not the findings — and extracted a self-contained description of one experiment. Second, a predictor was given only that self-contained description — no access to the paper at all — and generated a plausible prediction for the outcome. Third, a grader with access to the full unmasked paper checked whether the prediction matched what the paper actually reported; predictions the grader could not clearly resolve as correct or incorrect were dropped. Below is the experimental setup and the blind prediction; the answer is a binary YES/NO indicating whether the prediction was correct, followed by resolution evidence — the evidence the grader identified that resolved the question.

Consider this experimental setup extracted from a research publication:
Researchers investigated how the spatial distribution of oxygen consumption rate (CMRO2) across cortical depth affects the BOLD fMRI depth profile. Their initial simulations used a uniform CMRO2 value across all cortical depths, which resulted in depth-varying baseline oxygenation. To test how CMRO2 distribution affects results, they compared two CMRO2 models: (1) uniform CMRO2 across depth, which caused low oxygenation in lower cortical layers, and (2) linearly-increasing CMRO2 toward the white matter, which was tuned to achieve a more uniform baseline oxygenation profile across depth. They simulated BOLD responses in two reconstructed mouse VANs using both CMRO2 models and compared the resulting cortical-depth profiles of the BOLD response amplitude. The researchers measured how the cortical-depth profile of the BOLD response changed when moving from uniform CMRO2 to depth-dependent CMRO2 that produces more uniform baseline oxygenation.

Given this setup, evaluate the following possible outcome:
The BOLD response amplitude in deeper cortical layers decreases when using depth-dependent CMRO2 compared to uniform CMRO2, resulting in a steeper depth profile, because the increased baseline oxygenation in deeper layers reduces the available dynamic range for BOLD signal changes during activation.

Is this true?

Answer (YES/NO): YES